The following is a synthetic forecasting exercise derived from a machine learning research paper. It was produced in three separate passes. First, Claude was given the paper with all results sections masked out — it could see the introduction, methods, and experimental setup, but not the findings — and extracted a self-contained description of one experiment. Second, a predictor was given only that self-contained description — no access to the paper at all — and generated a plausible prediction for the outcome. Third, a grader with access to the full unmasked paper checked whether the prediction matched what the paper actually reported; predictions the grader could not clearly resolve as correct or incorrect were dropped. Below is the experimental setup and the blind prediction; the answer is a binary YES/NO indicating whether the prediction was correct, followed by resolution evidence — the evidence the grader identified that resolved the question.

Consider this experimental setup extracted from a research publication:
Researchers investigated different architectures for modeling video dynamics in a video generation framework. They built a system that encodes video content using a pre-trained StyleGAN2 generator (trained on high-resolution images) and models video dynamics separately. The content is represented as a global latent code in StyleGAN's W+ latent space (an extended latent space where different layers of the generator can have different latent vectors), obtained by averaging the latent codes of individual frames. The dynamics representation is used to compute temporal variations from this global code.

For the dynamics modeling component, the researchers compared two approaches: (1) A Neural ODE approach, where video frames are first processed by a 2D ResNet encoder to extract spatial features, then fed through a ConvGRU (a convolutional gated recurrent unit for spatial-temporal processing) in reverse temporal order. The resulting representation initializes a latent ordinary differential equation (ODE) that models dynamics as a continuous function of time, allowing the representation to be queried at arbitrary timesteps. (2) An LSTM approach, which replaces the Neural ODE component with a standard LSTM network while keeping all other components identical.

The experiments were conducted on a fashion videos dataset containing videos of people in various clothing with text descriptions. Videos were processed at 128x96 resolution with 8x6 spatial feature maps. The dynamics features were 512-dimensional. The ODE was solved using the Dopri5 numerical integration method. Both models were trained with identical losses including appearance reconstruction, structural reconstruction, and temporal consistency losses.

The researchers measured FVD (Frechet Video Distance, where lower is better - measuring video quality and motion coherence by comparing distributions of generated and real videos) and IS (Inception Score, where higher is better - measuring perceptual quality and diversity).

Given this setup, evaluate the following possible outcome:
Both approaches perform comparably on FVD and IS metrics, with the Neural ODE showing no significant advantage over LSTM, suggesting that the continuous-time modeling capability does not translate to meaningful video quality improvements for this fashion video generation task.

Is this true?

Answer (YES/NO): NO